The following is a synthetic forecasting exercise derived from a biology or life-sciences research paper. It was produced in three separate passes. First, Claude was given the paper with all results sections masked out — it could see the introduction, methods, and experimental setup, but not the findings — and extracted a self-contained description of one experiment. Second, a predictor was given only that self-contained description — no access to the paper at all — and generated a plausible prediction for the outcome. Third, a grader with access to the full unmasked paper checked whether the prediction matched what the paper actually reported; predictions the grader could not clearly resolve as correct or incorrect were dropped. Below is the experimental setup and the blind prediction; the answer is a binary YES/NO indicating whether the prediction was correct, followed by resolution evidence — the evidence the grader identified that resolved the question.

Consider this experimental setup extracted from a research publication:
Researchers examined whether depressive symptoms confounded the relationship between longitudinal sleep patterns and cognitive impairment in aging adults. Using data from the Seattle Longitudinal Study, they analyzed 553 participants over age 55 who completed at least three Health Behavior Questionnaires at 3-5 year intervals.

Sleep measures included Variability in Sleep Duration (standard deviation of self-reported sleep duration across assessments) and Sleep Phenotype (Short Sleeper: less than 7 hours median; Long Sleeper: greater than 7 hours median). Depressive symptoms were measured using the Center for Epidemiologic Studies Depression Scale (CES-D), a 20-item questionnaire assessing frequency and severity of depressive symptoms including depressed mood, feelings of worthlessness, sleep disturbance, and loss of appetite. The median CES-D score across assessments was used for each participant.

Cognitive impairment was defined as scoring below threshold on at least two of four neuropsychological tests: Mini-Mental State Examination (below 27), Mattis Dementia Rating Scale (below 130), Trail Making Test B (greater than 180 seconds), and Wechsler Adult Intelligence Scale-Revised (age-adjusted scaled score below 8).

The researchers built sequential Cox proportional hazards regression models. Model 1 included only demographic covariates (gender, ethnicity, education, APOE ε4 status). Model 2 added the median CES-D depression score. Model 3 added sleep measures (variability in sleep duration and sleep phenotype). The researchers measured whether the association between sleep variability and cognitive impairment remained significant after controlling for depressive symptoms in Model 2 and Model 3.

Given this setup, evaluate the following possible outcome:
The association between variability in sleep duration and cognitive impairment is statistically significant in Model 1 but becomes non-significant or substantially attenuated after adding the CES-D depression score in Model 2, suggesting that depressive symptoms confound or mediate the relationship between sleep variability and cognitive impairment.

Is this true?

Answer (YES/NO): NO